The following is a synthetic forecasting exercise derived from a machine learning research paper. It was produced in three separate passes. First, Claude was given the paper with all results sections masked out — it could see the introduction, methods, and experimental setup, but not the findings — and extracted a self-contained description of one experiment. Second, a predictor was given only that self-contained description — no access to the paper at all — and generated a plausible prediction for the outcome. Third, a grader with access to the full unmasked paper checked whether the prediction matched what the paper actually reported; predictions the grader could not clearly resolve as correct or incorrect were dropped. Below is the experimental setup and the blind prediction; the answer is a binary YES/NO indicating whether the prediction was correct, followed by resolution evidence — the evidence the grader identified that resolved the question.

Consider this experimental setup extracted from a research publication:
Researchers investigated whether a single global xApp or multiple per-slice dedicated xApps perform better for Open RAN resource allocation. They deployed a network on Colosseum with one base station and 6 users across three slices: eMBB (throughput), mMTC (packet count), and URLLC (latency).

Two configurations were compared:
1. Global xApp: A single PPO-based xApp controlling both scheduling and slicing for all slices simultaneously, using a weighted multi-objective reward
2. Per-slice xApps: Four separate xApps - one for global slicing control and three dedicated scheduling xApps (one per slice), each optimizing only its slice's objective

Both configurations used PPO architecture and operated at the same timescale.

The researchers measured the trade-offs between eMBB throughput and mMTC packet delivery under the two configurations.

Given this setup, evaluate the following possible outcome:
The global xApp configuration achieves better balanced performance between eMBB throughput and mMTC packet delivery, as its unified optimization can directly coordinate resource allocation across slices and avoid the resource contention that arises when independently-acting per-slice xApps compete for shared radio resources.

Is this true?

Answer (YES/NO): NO